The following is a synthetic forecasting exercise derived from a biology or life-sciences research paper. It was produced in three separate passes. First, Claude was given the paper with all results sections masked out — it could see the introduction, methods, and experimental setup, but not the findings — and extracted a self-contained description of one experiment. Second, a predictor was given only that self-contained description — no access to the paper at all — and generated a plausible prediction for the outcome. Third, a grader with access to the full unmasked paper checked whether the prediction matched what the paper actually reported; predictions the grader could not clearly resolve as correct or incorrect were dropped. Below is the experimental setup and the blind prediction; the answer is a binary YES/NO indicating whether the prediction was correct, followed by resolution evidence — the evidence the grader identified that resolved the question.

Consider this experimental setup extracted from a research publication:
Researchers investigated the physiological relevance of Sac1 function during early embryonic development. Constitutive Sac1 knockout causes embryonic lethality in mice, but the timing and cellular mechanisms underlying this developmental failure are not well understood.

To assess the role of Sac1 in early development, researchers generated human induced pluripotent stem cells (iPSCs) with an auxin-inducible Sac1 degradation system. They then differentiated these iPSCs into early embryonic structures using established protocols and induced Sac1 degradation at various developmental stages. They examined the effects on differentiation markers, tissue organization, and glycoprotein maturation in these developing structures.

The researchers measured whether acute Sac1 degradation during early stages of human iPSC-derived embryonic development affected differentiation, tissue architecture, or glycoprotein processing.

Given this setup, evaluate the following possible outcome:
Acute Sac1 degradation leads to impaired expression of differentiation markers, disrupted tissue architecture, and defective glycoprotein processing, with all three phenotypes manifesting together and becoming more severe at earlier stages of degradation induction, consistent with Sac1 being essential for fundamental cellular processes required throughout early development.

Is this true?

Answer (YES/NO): NO